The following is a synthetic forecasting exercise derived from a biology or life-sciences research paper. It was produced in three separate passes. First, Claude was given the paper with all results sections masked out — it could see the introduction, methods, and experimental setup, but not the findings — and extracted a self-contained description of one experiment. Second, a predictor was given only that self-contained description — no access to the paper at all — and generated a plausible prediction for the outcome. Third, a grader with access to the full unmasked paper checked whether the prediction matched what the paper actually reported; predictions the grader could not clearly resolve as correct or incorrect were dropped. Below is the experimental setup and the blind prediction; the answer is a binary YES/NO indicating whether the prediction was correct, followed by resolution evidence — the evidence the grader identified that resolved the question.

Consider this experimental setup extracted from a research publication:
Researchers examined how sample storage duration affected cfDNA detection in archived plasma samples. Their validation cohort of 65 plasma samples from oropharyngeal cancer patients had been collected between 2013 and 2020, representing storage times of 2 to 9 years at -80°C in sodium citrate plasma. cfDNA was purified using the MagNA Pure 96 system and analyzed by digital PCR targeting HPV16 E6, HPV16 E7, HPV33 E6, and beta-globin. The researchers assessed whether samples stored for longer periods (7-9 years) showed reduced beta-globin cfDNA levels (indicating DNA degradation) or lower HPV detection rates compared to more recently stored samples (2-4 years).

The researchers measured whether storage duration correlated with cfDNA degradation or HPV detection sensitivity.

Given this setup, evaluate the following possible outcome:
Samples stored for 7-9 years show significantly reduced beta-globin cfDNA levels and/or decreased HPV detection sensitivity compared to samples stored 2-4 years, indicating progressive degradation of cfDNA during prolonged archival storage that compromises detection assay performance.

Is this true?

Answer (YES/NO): NO